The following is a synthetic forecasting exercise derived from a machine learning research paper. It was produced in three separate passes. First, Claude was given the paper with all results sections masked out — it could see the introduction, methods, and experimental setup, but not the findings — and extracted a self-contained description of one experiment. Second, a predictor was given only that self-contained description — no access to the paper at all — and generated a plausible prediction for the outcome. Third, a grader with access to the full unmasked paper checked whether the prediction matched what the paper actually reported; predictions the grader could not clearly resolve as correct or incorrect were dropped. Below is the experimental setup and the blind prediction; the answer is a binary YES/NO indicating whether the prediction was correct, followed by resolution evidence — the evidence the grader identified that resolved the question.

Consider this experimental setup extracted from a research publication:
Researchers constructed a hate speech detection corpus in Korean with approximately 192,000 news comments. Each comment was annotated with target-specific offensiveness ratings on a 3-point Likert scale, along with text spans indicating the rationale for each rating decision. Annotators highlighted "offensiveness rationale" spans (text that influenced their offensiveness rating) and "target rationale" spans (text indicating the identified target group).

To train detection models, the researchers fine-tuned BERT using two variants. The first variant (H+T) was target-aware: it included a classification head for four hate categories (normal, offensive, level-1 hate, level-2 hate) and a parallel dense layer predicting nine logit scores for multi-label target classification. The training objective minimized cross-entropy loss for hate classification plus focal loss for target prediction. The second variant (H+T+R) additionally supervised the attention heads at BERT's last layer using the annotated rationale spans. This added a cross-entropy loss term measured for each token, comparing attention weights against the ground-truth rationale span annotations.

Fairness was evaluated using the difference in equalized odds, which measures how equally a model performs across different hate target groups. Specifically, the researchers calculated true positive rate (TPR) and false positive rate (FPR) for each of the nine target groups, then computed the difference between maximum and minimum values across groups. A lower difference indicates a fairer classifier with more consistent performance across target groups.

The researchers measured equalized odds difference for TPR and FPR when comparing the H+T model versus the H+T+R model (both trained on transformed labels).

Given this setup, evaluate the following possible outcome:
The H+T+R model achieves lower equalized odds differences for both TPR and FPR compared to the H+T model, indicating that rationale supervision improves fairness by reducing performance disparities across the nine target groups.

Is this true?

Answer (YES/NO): NO